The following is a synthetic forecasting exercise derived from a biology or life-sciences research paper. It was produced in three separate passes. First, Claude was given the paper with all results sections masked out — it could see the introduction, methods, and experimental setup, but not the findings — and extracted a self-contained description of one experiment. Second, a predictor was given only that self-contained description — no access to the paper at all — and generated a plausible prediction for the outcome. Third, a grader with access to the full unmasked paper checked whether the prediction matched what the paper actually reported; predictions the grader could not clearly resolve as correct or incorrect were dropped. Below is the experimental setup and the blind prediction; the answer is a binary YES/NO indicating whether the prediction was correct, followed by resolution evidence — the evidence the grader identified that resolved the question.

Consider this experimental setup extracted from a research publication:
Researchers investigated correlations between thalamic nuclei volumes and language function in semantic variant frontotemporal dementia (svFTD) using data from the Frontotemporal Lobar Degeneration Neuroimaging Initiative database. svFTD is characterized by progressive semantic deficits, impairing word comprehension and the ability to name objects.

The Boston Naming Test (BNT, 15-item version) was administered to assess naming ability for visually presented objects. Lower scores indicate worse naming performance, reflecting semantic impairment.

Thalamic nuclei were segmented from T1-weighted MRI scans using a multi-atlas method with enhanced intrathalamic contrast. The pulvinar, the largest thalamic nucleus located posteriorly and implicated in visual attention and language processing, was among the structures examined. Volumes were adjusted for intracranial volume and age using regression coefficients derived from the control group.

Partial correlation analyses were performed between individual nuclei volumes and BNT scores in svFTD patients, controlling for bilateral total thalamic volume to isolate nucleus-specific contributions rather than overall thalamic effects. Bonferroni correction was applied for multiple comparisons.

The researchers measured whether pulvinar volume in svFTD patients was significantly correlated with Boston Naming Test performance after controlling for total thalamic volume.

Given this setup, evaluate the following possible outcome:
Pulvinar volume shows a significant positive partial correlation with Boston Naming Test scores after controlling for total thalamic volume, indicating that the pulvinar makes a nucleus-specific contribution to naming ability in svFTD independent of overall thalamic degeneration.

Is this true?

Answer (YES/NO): NO